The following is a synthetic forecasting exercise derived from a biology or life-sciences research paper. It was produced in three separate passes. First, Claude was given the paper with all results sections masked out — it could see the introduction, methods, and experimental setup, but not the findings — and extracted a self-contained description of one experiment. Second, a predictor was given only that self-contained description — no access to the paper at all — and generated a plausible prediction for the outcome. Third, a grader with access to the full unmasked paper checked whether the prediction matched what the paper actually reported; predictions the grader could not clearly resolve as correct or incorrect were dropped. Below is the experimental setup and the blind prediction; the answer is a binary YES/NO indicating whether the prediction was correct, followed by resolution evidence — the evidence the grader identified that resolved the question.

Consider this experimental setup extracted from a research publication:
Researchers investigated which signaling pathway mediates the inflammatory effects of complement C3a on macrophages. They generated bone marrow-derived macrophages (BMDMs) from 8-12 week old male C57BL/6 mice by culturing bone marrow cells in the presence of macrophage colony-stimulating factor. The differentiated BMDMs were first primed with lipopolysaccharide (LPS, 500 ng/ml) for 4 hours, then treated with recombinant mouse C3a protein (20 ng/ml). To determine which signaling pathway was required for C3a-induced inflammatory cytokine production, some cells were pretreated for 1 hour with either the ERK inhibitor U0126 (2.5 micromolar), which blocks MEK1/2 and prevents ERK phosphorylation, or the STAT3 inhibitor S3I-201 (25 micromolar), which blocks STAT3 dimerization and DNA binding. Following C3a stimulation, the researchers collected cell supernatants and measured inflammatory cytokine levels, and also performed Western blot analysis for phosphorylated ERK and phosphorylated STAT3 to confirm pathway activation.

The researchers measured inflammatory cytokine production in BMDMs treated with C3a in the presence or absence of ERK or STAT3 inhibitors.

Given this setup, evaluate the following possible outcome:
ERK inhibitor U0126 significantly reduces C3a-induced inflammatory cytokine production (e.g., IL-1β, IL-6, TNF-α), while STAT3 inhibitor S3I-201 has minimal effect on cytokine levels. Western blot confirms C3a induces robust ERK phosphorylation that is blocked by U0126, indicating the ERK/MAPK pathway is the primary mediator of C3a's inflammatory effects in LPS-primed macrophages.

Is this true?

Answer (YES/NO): YES